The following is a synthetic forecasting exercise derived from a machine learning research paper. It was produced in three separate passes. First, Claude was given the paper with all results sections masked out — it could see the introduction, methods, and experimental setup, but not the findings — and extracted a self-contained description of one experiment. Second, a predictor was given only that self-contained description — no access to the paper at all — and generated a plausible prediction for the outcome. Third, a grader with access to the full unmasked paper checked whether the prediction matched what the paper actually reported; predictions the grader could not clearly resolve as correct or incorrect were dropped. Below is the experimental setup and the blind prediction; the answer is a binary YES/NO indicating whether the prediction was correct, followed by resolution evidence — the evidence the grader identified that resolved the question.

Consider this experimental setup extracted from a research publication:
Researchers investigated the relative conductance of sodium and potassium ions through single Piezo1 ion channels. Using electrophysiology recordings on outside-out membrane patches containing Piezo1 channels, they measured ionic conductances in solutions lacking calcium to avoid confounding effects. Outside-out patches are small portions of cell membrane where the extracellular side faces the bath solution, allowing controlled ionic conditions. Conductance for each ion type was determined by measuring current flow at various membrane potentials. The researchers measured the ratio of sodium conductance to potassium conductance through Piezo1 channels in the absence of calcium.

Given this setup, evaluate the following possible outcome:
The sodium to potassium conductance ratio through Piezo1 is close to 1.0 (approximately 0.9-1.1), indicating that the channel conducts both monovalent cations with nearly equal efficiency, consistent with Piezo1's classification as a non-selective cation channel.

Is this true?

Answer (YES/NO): NO